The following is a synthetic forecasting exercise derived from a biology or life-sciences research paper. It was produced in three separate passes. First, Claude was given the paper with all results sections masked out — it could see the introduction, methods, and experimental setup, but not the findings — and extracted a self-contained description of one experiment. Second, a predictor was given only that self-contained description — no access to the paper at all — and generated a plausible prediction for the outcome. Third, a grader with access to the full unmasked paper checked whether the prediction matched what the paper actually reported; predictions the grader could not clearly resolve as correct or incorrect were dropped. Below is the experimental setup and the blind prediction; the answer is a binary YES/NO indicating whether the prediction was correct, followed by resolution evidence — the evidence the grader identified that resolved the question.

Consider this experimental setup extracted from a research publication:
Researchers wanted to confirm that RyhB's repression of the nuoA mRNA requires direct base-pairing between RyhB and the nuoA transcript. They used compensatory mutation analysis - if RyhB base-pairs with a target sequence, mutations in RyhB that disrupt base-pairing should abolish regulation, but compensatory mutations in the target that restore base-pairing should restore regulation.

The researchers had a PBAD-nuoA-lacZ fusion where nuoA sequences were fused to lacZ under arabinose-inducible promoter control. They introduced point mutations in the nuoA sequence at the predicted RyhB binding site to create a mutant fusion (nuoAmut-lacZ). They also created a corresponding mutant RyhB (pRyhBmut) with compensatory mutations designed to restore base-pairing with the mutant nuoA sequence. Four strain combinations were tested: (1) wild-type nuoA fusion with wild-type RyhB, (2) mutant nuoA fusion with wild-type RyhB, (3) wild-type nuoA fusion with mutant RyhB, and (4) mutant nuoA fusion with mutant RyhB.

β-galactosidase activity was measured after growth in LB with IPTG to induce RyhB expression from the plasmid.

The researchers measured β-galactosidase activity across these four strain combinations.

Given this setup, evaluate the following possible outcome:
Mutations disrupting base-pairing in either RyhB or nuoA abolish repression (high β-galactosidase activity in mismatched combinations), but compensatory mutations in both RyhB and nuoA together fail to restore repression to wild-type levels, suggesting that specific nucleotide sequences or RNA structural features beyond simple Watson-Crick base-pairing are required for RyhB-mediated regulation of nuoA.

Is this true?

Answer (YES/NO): NO